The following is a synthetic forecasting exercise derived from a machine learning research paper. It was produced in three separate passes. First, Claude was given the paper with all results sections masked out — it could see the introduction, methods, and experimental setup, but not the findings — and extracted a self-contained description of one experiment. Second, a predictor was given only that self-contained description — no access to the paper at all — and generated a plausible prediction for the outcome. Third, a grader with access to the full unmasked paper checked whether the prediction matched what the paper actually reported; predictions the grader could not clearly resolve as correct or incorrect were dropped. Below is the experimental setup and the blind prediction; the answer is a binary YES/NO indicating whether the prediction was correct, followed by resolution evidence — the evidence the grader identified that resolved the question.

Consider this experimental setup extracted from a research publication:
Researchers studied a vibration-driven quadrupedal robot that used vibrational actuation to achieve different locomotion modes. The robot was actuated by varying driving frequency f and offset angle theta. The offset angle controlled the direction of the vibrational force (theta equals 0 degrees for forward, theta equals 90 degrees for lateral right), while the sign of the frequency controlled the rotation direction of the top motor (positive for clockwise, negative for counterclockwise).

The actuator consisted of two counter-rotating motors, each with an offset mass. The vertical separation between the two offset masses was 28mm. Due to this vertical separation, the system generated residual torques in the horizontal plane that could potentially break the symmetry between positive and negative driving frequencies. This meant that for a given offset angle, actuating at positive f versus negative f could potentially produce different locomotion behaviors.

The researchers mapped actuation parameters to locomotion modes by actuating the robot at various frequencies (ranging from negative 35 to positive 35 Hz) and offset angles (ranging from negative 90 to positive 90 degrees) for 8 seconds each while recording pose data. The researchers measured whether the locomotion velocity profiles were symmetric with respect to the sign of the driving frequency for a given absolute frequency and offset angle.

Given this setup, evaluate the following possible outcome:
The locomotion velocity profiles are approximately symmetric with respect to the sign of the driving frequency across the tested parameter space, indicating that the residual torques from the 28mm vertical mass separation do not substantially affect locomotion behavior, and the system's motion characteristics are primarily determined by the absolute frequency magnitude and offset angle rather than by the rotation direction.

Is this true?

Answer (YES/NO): NO